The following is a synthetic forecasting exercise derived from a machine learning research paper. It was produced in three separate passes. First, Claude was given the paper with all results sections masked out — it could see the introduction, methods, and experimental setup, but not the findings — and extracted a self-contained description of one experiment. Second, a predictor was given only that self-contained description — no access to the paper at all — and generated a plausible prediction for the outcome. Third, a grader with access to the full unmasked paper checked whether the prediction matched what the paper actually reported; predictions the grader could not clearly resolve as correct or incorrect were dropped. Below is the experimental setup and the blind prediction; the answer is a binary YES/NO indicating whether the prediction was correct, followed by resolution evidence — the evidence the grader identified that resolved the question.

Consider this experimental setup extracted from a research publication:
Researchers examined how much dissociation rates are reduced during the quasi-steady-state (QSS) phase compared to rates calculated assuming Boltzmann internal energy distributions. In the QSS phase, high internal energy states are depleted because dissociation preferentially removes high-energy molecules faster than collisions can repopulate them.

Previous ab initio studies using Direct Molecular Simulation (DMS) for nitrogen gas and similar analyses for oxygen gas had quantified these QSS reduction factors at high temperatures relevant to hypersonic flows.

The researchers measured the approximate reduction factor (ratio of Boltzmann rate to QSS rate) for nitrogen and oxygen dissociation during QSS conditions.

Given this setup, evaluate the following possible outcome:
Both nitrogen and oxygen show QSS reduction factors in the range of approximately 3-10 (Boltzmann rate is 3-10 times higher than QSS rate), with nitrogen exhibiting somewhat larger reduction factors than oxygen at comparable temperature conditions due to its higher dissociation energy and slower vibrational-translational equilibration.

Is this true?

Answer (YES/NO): NO